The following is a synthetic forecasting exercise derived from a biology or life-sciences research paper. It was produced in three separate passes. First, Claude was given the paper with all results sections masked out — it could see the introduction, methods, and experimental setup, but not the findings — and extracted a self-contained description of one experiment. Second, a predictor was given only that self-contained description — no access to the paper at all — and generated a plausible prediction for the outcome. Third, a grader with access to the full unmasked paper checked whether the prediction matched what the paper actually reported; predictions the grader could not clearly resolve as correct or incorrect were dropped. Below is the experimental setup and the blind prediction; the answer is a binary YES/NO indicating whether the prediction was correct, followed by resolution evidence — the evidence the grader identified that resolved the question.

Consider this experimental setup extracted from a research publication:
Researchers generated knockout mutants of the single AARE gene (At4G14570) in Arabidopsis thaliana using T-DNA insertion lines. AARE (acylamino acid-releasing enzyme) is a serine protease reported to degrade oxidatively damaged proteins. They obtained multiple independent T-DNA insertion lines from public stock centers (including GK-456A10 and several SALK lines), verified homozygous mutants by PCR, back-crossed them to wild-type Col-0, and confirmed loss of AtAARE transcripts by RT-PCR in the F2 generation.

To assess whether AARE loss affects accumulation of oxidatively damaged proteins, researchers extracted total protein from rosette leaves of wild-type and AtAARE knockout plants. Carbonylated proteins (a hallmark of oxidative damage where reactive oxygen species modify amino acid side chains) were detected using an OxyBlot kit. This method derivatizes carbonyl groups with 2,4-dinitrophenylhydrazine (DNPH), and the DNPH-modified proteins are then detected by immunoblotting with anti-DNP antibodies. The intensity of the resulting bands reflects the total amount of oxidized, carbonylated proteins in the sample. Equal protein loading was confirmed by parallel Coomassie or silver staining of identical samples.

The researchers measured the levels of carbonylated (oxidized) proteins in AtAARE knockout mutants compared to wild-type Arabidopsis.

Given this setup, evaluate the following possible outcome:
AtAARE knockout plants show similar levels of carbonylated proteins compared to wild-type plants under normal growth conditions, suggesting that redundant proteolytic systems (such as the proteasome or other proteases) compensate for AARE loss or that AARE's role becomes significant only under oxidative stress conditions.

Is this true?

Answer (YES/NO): NO